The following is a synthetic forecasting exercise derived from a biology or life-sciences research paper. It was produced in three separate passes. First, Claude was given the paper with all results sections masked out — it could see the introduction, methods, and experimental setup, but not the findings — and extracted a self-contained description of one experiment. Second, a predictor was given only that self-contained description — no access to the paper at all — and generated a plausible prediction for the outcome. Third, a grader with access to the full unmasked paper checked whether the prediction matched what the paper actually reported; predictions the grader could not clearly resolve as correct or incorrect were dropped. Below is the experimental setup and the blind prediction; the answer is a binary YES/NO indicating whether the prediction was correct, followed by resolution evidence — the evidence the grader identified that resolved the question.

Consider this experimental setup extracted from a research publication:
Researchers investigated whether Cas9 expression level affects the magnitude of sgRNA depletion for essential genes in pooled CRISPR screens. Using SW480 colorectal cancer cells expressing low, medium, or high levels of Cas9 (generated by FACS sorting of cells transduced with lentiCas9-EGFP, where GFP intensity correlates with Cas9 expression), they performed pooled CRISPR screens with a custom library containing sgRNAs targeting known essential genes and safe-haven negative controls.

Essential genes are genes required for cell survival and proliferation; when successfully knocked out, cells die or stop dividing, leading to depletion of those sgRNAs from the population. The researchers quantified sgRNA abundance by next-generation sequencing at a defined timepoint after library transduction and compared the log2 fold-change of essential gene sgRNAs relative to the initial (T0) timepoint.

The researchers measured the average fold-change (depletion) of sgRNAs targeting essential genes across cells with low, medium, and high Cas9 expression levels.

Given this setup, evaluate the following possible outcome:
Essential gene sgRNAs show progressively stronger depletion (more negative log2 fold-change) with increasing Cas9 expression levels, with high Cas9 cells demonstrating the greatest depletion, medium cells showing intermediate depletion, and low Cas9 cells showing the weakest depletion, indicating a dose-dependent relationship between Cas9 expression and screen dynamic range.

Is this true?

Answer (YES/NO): YES